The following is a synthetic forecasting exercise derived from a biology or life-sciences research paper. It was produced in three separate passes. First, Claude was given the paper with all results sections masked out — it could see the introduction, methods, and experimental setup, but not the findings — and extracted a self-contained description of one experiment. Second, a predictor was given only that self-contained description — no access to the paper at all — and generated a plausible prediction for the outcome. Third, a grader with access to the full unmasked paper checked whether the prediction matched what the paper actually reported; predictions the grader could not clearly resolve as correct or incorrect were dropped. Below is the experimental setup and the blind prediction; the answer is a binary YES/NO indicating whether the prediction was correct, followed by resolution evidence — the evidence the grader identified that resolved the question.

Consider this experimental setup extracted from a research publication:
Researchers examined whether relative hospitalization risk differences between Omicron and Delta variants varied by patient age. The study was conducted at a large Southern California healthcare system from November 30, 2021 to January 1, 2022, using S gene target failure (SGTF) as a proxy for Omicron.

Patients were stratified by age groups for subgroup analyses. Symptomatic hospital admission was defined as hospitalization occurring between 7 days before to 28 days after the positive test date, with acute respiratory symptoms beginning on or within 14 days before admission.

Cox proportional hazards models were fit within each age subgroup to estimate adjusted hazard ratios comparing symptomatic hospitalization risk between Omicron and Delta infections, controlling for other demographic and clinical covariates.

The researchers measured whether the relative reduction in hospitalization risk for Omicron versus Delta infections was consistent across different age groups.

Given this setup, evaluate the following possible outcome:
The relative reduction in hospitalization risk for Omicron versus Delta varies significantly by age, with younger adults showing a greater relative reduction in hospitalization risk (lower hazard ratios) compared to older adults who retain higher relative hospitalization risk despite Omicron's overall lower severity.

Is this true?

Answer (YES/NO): NO